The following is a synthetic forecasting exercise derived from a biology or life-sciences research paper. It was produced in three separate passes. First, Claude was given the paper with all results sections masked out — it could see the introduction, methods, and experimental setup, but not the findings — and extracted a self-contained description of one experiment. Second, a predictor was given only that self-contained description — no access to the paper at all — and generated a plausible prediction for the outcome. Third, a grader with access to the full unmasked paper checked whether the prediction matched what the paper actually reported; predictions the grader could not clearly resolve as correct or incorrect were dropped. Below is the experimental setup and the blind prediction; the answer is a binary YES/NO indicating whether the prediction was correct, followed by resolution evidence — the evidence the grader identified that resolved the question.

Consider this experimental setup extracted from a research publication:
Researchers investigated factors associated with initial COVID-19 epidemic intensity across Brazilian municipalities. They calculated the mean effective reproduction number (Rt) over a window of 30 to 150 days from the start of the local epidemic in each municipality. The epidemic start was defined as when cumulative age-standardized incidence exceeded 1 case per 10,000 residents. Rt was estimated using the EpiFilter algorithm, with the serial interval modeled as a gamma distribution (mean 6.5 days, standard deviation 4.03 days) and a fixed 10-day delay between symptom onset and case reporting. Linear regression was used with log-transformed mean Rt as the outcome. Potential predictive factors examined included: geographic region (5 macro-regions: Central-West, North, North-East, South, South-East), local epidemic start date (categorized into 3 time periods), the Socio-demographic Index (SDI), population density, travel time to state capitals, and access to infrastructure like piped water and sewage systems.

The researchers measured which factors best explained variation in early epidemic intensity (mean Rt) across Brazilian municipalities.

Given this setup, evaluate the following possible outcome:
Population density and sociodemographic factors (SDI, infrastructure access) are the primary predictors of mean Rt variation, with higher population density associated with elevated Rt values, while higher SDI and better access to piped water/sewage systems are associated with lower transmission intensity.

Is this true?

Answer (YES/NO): NO